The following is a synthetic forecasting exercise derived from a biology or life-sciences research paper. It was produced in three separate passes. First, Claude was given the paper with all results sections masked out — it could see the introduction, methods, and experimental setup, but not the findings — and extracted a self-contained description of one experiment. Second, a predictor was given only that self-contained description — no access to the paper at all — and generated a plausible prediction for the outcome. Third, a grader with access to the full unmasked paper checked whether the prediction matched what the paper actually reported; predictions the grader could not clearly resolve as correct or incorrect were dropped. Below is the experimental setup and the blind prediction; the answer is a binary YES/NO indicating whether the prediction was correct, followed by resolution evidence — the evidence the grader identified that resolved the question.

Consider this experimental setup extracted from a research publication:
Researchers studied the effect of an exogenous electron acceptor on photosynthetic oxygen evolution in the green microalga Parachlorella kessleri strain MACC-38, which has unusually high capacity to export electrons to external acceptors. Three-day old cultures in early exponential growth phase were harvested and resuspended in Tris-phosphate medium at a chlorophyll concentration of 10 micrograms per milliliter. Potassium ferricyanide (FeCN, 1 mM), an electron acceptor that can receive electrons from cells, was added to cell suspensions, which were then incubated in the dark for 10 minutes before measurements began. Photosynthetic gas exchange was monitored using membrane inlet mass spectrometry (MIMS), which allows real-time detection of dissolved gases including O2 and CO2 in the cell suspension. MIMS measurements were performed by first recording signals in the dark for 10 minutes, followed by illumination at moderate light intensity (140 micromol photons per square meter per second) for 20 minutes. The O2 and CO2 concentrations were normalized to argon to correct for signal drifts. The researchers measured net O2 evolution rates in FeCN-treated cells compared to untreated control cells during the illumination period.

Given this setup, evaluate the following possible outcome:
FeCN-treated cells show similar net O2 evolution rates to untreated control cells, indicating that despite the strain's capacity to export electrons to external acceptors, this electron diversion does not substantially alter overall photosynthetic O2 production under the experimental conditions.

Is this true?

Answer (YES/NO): YES